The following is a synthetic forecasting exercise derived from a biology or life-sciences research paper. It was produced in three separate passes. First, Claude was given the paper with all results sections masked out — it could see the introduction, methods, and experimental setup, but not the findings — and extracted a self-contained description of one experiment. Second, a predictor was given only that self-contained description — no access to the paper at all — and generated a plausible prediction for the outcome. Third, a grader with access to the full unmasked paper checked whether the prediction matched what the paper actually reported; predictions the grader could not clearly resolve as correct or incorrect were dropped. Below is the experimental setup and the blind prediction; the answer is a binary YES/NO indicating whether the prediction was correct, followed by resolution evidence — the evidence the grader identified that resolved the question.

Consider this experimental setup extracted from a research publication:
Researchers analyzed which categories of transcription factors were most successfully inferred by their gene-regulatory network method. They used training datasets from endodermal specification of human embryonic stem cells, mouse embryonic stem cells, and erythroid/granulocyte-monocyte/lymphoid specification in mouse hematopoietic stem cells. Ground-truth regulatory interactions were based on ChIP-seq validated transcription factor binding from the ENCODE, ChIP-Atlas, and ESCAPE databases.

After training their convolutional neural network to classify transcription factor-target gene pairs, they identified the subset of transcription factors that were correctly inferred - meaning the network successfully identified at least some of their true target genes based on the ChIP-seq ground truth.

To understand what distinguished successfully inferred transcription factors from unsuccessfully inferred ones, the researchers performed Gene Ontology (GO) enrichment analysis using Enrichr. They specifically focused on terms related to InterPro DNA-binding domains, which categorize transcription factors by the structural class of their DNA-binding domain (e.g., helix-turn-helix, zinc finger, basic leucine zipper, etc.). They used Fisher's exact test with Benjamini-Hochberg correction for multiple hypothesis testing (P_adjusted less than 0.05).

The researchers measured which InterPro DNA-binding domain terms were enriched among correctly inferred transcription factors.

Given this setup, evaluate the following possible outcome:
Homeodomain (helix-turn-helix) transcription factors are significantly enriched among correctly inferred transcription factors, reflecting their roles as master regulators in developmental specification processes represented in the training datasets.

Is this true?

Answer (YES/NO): NO